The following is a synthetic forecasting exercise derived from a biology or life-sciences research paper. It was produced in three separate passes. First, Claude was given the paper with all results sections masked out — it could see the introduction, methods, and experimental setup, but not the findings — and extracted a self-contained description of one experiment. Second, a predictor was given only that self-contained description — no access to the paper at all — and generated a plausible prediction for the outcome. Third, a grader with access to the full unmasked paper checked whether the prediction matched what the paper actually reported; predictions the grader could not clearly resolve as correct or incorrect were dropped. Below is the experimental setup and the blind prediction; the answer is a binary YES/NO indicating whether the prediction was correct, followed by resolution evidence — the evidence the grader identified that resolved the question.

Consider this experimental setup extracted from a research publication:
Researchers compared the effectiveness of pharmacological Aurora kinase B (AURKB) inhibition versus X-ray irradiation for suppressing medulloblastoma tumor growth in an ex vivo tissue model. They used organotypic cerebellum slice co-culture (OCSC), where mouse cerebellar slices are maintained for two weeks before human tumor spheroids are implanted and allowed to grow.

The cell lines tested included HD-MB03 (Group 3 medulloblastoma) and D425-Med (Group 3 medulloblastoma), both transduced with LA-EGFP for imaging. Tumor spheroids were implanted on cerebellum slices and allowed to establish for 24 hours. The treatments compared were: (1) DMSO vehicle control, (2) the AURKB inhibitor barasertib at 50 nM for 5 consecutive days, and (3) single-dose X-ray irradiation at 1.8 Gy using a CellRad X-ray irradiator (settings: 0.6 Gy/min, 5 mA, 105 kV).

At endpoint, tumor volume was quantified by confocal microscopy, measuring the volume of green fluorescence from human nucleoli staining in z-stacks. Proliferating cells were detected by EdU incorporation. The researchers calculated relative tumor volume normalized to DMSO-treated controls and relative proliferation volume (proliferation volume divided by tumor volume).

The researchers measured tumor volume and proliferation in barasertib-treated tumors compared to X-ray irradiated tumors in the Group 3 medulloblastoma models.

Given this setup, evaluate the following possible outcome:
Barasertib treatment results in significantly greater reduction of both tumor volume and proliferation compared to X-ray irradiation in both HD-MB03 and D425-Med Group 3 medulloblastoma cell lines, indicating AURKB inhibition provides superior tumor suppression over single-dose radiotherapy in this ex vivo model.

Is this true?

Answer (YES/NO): NO